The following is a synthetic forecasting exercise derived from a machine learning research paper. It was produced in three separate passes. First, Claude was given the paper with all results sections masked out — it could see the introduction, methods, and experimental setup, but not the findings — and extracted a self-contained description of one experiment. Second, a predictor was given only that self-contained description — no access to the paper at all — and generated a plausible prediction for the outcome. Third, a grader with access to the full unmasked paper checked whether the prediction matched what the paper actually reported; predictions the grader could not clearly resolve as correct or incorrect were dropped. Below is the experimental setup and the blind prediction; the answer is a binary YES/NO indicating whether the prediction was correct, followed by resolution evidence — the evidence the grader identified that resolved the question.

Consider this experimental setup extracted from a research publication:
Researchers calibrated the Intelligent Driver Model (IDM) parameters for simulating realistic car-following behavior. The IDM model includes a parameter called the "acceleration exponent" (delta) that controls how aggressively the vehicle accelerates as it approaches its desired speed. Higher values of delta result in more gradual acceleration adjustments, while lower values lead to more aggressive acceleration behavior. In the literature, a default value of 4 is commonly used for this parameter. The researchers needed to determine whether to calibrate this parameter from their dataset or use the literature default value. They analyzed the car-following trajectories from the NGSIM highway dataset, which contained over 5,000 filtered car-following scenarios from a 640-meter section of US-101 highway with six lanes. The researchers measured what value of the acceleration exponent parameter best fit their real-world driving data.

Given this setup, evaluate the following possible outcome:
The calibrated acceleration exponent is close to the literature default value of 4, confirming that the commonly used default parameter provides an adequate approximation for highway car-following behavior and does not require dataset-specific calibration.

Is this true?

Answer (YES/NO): NO